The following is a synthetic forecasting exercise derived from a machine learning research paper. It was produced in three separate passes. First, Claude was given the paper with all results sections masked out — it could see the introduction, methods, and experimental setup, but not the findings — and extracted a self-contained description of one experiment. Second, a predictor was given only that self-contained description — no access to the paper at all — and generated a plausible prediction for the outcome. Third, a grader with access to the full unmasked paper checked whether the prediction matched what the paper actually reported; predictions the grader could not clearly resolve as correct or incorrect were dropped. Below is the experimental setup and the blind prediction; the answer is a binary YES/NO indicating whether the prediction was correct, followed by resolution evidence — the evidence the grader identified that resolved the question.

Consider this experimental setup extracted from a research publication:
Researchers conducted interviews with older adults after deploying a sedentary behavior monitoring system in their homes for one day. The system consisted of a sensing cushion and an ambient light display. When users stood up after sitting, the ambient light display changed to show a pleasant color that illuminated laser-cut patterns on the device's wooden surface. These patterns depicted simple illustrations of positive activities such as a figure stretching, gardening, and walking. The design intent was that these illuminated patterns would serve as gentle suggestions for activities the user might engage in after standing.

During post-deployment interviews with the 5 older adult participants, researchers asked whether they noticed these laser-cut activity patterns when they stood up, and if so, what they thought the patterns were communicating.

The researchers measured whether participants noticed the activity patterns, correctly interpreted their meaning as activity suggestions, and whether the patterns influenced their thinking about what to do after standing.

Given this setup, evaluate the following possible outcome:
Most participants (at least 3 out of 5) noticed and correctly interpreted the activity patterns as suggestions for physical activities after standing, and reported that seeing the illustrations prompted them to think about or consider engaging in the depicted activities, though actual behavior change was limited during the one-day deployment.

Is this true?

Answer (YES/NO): NO